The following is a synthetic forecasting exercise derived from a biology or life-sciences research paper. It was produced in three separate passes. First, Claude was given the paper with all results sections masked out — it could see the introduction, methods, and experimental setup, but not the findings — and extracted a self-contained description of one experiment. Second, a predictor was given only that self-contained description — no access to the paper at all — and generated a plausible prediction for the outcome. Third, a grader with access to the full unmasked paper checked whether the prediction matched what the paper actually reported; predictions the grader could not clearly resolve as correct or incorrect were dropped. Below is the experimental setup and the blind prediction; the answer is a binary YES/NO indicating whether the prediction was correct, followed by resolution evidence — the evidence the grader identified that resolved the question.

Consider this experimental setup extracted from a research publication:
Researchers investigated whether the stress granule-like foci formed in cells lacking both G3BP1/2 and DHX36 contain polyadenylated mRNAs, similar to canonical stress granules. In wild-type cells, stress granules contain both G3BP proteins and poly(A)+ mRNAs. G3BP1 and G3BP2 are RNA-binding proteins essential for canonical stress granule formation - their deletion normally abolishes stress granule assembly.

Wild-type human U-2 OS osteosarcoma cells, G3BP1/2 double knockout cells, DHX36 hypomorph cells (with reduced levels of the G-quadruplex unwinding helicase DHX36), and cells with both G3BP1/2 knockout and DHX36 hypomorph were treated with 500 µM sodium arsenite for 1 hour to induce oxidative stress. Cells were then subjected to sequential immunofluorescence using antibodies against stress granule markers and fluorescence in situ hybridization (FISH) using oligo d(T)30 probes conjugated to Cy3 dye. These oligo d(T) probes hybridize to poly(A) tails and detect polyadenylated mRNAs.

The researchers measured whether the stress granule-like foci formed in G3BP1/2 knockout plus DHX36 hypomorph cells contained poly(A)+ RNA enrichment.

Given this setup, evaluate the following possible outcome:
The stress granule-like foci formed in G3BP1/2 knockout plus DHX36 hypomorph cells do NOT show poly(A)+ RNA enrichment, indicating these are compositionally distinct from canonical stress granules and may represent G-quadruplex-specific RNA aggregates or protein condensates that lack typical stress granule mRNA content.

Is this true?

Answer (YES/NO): NO